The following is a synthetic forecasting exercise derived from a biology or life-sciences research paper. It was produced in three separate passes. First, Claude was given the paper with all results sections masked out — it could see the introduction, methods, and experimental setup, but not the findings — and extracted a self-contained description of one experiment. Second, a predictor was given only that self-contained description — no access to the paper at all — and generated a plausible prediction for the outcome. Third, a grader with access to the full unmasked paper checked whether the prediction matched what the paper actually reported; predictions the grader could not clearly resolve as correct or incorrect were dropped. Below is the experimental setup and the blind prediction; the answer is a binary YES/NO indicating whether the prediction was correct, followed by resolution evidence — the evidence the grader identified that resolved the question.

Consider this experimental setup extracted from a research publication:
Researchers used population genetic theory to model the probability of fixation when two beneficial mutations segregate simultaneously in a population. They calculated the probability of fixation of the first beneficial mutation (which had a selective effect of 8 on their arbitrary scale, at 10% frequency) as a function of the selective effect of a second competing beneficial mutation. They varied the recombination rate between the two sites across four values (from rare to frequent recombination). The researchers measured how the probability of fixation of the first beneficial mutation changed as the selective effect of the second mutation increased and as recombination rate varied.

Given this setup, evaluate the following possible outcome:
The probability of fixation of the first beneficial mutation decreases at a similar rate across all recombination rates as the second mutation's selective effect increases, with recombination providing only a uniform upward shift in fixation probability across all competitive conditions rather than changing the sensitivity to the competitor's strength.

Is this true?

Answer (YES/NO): NO